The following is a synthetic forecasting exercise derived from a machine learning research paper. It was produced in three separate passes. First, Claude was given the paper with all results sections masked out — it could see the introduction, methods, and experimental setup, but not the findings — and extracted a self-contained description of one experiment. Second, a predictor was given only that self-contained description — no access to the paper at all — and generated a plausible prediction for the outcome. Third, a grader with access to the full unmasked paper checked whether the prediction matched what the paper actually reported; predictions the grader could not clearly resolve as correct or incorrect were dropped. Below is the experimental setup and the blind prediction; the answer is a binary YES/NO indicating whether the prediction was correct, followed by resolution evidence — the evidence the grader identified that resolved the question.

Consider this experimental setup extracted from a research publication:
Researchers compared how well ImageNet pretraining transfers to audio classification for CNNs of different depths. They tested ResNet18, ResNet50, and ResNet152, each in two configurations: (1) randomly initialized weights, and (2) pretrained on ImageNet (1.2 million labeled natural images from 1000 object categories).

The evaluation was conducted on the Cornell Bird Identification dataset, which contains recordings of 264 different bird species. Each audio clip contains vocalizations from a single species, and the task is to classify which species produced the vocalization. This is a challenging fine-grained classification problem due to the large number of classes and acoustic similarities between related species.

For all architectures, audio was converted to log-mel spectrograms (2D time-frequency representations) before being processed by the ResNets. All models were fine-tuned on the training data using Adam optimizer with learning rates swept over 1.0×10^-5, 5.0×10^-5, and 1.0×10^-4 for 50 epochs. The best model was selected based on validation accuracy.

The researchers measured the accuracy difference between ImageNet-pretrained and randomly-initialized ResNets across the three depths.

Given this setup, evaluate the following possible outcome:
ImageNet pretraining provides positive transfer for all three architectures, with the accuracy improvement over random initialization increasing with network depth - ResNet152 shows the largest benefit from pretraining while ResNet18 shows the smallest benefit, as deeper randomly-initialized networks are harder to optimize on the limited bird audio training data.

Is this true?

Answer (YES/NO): NO